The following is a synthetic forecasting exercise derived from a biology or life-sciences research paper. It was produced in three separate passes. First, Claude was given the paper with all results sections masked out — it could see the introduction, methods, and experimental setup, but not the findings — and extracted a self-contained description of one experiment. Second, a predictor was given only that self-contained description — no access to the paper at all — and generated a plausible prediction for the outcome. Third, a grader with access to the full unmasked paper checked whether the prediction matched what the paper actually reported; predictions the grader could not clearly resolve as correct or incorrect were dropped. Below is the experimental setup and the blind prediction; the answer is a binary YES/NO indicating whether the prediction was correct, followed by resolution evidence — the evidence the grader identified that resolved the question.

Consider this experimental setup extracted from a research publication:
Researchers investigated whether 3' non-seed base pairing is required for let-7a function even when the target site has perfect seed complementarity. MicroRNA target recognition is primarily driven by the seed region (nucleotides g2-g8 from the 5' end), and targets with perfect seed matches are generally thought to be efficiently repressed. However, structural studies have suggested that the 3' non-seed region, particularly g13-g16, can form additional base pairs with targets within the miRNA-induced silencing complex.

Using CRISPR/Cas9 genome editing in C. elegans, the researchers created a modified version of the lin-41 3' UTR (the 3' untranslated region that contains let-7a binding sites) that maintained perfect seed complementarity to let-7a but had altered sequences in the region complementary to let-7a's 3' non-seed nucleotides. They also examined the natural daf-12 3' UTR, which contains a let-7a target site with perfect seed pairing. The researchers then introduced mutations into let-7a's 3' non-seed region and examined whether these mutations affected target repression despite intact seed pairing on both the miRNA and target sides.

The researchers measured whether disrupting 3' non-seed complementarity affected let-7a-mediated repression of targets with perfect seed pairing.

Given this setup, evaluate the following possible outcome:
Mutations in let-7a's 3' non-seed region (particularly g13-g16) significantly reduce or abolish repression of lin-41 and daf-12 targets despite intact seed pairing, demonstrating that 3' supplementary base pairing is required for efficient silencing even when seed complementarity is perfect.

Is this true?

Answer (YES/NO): YES